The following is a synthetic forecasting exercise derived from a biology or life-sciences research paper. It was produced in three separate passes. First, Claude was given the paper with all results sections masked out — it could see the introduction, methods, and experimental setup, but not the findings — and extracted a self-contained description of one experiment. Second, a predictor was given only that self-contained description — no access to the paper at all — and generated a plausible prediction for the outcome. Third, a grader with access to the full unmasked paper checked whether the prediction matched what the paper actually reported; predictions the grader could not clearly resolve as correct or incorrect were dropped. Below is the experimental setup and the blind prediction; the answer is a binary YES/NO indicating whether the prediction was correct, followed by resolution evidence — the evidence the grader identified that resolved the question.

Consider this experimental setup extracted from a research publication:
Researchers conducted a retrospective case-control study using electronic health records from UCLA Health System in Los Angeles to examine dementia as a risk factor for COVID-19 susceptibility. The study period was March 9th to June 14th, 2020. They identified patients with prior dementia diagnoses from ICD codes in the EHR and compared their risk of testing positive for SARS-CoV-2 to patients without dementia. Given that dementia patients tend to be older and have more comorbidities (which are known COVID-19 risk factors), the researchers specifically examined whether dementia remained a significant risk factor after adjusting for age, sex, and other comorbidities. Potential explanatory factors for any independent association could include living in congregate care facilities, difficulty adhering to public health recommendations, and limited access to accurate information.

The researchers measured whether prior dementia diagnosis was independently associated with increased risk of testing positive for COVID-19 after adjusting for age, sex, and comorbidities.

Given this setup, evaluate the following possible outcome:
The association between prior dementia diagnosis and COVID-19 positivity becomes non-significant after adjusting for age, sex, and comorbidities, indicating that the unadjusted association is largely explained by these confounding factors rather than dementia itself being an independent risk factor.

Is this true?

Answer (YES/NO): NO